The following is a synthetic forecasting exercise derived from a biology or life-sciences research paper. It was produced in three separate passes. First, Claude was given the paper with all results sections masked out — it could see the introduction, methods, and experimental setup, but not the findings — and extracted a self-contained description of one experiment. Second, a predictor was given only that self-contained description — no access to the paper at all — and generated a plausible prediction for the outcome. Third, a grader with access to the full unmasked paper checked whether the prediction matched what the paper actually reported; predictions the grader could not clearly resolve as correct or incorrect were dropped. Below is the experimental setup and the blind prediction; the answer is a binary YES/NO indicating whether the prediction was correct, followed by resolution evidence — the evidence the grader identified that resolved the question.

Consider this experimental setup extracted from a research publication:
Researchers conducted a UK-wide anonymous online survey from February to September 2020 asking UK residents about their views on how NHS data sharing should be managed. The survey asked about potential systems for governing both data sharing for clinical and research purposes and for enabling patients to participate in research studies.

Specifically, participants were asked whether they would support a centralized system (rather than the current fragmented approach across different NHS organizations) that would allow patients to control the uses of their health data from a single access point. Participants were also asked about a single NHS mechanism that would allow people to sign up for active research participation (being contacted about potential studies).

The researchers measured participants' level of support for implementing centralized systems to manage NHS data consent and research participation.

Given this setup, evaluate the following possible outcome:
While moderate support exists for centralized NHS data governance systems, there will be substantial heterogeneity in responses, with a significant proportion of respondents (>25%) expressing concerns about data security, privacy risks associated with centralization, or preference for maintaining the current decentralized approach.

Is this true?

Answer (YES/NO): NO